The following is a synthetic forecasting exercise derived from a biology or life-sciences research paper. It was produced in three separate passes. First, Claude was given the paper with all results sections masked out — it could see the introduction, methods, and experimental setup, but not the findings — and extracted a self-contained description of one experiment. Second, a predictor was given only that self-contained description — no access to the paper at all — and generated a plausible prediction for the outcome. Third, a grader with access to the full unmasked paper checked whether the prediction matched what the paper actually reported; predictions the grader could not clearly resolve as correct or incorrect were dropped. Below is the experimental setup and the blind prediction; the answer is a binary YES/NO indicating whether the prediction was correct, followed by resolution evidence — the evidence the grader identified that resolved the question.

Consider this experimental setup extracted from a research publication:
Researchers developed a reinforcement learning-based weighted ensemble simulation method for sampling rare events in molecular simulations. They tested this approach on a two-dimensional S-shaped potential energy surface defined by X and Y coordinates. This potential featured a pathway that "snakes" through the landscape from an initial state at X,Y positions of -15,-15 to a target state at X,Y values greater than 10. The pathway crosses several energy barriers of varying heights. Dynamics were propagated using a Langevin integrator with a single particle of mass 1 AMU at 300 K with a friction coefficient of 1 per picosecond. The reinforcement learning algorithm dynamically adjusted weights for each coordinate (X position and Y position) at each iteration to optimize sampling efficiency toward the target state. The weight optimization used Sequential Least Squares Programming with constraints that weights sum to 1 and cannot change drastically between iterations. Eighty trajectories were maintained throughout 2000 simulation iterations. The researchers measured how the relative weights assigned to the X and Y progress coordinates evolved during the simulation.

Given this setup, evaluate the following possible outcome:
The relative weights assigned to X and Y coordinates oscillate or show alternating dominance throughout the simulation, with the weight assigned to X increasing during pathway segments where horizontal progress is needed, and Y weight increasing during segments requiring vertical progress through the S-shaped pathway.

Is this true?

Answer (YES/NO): NO